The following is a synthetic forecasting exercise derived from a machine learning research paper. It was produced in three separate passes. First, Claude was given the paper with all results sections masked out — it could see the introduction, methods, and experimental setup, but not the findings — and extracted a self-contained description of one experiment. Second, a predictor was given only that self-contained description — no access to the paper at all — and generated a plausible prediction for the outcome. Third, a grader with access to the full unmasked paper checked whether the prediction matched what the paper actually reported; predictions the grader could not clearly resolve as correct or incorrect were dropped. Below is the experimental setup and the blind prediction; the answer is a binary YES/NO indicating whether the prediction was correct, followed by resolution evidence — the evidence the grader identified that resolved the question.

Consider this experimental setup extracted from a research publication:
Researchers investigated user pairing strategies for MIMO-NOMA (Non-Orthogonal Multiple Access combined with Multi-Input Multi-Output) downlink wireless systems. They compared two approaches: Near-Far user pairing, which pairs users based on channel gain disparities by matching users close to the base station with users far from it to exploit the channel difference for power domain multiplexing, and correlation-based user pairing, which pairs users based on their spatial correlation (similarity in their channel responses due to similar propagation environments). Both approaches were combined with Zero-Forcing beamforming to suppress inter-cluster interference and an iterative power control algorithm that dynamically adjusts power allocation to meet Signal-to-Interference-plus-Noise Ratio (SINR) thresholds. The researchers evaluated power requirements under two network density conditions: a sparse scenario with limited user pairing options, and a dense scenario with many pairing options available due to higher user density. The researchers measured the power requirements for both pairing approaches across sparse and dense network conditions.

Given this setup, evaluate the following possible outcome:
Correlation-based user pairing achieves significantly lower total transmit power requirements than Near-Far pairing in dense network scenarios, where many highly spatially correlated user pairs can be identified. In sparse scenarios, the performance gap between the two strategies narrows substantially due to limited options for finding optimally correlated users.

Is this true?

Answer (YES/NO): NO